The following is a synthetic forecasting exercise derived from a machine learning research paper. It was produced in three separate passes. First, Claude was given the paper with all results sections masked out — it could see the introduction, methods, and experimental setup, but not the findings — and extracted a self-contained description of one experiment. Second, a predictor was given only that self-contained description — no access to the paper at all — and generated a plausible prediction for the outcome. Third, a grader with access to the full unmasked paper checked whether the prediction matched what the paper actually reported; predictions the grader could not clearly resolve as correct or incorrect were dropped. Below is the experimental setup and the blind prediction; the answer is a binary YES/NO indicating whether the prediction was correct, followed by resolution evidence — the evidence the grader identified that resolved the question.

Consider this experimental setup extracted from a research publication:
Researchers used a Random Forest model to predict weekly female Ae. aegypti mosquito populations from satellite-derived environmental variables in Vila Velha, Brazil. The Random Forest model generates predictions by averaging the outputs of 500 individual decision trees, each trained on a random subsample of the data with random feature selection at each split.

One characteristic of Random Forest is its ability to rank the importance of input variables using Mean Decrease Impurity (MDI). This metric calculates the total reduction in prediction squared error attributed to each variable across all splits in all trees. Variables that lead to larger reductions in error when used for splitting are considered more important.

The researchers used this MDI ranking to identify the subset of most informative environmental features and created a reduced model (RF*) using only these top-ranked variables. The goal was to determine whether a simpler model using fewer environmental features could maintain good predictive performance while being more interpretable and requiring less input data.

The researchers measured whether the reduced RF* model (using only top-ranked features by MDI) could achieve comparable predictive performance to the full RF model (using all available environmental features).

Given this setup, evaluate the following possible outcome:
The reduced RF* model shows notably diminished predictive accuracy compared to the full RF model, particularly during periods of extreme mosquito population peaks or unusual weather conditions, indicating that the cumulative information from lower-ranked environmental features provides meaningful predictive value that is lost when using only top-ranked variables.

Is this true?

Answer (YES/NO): NO